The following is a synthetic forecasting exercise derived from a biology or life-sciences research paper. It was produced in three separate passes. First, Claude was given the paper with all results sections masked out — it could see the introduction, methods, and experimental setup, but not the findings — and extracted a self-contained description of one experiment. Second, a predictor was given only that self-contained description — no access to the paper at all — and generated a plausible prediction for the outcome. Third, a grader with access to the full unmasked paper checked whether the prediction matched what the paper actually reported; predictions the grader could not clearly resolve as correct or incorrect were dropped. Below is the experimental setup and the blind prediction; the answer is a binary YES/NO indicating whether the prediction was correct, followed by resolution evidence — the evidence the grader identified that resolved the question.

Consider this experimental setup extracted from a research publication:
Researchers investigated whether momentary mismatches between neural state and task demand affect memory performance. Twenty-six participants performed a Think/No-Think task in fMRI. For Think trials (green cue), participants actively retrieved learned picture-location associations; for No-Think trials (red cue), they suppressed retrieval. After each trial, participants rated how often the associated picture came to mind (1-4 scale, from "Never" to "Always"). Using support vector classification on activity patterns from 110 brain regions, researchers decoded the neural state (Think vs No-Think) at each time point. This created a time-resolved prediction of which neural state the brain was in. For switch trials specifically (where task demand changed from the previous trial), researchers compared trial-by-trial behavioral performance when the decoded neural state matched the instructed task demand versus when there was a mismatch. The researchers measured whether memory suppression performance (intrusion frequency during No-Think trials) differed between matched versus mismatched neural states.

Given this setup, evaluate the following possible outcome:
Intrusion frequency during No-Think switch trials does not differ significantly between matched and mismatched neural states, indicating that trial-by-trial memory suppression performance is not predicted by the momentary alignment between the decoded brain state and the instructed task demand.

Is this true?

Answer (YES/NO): NO